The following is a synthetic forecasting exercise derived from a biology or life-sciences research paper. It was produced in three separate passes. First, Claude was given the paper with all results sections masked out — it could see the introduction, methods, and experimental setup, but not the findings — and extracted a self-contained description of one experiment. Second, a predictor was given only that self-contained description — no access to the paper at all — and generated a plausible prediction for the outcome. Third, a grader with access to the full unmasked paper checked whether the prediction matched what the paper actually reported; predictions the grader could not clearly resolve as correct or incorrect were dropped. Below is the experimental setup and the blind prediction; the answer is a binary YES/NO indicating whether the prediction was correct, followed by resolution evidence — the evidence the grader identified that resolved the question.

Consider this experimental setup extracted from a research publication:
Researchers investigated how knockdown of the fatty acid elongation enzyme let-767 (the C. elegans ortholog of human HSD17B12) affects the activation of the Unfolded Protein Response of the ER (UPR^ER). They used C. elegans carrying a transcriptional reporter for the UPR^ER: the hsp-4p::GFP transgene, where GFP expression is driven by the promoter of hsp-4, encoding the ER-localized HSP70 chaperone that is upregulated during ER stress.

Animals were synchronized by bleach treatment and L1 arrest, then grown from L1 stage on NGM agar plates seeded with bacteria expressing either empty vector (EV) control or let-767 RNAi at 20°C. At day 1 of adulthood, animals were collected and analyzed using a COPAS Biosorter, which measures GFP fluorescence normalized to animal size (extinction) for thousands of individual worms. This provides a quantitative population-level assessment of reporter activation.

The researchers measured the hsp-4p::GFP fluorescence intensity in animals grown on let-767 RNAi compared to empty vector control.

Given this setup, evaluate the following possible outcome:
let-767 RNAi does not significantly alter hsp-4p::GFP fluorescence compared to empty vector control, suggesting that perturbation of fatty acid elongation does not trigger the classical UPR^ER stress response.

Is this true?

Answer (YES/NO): NO